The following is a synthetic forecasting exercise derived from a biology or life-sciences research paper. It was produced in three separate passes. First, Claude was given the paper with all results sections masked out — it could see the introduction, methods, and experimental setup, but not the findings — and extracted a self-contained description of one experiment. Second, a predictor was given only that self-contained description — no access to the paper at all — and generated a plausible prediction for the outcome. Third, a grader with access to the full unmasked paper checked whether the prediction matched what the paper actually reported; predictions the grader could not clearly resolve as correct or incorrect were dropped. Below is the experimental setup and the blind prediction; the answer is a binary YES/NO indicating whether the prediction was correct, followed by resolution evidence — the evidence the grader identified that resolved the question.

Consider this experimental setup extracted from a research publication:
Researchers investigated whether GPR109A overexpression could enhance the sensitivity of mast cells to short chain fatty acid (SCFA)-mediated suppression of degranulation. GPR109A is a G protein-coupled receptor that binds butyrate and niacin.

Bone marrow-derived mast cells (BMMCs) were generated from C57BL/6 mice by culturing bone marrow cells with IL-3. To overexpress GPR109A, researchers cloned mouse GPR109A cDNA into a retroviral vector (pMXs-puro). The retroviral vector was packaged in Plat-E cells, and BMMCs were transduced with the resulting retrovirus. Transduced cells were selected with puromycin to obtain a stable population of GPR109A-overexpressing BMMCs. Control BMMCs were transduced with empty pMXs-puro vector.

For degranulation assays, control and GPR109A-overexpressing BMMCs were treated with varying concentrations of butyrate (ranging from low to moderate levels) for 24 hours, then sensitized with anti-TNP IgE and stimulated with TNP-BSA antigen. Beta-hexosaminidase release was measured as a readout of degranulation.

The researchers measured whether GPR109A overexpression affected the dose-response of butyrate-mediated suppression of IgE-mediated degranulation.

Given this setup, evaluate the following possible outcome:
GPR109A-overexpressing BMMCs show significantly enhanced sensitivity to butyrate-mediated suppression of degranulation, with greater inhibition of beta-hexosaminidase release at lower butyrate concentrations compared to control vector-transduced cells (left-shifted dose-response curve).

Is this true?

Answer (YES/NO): YES